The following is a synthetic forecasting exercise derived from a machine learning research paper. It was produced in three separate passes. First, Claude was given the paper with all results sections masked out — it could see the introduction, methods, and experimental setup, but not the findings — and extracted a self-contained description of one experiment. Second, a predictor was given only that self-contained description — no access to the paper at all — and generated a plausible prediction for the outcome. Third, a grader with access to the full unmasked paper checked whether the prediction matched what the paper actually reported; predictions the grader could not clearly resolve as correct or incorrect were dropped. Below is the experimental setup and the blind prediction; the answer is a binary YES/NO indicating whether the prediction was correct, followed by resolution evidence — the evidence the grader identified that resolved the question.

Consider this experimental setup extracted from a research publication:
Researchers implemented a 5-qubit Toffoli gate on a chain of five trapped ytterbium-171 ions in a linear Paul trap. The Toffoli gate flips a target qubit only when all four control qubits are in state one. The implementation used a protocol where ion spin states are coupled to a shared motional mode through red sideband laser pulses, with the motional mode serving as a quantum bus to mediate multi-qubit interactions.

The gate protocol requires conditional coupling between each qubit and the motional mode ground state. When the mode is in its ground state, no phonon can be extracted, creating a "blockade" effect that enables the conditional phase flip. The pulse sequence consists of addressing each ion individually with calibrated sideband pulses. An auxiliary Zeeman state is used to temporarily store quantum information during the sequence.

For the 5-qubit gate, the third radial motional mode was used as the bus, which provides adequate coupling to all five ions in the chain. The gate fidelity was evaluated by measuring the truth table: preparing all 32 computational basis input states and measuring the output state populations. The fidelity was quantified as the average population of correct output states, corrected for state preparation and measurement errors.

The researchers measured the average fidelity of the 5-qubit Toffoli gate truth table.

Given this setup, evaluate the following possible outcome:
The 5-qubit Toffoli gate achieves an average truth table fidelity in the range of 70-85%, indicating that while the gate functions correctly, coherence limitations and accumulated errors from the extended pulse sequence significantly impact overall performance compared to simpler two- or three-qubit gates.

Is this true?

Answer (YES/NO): NO